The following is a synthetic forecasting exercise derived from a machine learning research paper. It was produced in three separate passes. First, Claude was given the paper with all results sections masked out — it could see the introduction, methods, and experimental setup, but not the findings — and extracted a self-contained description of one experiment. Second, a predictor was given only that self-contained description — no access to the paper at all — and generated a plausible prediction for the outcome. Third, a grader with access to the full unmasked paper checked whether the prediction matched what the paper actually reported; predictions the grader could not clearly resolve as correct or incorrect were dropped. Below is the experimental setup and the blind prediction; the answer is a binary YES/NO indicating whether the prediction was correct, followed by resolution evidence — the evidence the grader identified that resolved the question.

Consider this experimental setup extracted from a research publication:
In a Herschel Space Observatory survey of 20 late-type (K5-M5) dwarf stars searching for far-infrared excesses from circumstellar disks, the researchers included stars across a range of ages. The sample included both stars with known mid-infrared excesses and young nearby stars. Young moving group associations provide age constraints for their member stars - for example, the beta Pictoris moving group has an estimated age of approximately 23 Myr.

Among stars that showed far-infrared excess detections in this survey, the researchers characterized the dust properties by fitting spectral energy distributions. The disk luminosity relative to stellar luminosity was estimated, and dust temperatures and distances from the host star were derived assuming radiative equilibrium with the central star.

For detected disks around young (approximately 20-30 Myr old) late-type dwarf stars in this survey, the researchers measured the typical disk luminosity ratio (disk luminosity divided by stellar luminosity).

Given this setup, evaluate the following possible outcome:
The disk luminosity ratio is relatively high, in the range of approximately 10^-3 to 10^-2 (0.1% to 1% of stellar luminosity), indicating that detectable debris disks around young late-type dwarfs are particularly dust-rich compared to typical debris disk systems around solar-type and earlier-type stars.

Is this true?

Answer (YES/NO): NO